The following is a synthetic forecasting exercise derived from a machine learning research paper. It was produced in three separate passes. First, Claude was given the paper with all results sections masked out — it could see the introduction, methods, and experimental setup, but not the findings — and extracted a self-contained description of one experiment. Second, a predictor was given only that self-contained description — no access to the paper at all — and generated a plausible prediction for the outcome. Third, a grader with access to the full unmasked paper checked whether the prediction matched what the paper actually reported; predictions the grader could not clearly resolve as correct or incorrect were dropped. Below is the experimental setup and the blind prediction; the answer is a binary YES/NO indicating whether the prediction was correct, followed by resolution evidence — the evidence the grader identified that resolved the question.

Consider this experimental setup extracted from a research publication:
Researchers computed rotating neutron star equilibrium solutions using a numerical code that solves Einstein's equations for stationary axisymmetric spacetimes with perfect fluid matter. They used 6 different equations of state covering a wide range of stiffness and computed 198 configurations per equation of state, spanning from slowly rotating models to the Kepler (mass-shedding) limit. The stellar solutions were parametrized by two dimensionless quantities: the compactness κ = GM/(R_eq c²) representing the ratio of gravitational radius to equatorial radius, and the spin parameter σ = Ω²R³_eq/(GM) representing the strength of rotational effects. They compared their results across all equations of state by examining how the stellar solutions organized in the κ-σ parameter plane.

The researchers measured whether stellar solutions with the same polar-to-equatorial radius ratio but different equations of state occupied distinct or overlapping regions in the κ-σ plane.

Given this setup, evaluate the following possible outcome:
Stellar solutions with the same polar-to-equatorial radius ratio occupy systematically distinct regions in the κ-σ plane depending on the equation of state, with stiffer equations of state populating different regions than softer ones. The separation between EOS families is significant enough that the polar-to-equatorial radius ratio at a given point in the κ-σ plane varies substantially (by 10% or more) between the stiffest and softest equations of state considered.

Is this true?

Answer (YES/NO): NO